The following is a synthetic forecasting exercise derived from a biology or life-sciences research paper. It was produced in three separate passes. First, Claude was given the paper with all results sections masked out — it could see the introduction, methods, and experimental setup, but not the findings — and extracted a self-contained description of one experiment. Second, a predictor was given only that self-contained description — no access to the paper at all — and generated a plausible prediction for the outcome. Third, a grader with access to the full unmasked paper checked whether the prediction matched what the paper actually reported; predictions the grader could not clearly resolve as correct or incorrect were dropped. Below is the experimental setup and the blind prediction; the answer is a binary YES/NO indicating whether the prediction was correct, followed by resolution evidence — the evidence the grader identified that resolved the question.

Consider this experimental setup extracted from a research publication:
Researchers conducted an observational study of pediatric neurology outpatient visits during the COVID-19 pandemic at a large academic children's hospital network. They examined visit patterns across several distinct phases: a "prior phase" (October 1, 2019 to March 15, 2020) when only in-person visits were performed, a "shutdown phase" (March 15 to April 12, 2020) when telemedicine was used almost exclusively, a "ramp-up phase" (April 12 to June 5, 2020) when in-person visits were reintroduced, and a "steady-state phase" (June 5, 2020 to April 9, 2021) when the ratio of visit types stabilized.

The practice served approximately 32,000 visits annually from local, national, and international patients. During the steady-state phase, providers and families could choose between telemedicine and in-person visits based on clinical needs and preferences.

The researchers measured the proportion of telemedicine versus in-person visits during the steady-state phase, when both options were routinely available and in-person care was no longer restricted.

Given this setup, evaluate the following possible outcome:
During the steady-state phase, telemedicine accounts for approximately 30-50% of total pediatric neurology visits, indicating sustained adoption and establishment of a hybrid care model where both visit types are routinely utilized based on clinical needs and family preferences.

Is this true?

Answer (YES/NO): NO